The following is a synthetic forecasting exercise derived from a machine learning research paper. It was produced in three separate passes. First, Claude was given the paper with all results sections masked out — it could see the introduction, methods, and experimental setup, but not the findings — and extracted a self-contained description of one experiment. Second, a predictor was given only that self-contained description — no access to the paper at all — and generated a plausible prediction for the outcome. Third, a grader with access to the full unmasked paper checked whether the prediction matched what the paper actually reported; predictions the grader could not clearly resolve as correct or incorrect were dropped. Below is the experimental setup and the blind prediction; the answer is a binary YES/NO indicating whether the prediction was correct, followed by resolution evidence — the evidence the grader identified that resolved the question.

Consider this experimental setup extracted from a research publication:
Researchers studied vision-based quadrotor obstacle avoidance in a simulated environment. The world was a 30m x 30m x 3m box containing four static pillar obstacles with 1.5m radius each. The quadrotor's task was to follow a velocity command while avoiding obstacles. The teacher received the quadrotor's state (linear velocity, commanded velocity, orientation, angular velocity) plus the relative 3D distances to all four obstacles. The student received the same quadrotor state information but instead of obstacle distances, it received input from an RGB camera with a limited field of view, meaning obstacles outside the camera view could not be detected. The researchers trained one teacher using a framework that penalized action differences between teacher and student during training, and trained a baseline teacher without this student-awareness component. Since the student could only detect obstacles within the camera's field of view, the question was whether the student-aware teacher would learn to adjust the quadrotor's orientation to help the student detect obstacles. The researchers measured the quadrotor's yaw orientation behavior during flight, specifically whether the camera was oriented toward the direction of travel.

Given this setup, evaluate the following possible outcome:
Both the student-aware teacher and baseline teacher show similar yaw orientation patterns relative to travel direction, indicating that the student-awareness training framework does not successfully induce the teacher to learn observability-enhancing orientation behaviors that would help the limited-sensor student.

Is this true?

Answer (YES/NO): NO